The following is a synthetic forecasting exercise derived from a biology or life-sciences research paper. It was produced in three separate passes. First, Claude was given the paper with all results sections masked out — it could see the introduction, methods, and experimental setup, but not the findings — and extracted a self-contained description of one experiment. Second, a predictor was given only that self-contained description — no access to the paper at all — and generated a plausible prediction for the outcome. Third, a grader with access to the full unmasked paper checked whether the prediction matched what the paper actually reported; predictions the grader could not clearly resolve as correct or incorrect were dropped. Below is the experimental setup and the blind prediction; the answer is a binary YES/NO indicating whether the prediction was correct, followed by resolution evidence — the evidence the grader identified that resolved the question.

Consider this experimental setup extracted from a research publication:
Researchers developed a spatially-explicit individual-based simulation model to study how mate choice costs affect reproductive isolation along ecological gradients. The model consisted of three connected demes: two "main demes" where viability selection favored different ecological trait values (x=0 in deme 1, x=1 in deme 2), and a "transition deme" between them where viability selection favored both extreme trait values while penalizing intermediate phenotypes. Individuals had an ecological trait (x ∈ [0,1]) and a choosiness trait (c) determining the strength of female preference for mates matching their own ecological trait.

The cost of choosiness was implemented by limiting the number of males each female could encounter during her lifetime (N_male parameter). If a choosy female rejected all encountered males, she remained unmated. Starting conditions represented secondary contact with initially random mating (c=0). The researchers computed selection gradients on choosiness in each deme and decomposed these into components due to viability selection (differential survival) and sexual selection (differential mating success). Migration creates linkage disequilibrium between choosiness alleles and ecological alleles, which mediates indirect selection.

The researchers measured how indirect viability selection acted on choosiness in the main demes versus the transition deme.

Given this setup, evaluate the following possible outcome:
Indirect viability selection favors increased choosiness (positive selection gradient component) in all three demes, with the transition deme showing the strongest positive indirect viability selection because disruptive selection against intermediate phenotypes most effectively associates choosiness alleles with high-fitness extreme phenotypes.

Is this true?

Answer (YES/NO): NO